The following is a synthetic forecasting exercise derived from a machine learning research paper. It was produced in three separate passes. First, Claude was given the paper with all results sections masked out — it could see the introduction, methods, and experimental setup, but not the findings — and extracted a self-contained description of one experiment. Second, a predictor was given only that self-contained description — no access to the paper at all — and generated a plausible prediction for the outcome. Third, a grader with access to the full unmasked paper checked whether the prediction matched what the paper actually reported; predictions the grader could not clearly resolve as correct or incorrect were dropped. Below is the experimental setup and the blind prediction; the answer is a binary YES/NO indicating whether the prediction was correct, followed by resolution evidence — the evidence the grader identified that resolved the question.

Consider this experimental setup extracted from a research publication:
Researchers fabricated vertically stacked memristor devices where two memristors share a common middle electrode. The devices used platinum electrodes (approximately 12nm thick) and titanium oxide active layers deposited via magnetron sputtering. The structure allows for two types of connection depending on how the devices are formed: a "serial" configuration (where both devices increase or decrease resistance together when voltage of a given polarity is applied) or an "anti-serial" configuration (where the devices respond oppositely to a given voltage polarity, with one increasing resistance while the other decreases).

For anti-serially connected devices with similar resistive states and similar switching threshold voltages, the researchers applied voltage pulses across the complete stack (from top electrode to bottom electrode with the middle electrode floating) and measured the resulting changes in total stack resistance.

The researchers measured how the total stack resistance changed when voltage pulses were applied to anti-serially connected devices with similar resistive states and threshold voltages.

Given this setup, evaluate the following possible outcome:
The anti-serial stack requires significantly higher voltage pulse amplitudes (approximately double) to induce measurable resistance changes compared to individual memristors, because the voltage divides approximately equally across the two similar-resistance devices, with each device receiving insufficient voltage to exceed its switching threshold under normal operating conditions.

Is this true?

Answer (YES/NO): NO